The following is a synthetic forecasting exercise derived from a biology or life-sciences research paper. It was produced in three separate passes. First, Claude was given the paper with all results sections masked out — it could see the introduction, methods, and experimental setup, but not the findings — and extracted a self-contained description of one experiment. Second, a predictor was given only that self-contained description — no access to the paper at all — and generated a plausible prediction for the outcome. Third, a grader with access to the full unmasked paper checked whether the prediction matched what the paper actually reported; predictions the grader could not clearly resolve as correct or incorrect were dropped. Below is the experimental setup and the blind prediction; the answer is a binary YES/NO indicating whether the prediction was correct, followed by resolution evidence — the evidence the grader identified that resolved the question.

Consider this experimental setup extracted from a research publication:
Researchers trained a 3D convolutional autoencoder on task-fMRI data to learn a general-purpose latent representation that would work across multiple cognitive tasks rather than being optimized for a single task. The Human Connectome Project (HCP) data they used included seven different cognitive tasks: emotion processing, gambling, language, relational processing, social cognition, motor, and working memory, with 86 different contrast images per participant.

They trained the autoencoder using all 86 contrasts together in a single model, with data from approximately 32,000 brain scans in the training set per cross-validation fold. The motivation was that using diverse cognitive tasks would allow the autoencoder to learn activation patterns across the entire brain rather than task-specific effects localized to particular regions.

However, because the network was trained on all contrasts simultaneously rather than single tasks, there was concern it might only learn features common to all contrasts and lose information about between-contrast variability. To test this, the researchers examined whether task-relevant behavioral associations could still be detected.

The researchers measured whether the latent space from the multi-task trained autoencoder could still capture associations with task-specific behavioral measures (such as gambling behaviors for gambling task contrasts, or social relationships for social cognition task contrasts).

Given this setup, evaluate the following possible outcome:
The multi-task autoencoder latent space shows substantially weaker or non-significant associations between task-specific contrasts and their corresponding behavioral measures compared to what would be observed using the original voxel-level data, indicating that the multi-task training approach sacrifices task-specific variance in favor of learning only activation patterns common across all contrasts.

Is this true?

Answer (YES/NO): NO